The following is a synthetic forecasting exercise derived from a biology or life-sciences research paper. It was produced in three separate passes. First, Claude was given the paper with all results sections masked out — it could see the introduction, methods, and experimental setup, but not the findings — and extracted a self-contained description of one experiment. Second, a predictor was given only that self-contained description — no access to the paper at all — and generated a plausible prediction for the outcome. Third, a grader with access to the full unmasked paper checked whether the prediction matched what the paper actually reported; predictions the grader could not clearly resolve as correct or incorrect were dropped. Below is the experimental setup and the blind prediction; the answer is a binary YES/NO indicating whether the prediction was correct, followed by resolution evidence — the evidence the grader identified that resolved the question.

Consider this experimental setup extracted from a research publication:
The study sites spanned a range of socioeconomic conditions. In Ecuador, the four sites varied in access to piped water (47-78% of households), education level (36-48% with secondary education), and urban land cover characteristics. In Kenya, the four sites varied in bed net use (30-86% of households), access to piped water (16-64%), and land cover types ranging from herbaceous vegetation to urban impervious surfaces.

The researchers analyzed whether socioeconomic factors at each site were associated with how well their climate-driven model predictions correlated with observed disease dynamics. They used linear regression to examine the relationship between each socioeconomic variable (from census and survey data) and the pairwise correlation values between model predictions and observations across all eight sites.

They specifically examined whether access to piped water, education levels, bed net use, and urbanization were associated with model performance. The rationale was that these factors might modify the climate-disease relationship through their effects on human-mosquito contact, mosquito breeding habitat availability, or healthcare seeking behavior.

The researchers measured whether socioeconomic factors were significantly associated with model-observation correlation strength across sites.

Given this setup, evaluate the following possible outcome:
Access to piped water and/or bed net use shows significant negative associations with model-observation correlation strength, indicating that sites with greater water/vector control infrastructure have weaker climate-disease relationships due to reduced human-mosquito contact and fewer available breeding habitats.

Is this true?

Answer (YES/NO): NO